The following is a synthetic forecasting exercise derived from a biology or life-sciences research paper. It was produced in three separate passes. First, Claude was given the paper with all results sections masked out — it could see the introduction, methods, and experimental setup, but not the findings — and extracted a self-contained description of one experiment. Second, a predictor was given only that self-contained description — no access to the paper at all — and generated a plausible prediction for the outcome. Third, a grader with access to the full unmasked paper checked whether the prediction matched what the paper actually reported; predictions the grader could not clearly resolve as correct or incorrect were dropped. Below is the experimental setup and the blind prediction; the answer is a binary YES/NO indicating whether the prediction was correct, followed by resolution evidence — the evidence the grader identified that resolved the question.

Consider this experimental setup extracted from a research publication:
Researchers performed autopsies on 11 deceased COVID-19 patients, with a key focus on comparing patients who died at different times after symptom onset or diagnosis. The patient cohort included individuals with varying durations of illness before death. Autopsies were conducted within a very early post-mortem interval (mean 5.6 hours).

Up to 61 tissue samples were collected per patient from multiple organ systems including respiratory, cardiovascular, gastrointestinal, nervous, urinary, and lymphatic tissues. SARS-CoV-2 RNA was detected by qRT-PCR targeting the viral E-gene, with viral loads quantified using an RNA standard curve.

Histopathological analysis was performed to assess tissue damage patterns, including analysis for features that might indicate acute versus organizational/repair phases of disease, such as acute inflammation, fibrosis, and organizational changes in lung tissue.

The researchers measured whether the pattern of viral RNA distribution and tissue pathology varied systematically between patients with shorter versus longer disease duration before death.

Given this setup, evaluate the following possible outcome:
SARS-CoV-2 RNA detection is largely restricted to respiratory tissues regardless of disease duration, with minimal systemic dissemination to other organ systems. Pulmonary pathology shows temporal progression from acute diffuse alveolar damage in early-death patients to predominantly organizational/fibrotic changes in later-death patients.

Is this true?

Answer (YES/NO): NO